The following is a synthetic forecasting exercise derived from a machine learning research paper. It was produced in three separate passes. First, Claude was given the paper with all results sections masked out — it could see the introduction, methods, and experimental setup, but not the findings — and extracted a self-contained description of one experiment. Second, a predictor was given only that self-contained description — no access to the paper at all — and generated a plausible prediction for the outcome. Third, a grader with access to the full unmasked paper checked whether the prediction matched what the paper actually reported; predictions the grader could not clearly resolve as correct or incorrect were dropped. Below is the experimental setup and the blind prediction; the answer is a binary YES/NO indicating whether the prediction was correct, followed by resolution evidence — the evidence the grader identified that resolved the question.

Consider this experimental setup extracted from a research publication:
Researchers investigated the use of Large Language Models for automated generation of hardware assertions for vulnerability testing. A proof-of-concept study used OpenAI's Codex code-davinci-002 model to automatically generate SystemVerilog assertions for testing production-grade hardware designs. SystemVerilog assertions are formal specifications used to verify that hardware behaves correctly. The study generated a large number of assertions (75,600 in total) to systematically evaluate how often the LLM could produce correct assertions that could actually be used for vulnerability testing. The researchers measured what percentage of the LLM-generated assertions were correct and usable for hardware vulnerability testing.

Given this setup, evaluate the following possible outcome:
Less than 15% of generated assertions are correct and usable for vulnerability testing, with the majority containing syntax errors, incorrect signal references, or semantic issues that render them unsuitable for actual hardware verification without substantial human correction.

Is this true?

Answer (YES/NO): YES